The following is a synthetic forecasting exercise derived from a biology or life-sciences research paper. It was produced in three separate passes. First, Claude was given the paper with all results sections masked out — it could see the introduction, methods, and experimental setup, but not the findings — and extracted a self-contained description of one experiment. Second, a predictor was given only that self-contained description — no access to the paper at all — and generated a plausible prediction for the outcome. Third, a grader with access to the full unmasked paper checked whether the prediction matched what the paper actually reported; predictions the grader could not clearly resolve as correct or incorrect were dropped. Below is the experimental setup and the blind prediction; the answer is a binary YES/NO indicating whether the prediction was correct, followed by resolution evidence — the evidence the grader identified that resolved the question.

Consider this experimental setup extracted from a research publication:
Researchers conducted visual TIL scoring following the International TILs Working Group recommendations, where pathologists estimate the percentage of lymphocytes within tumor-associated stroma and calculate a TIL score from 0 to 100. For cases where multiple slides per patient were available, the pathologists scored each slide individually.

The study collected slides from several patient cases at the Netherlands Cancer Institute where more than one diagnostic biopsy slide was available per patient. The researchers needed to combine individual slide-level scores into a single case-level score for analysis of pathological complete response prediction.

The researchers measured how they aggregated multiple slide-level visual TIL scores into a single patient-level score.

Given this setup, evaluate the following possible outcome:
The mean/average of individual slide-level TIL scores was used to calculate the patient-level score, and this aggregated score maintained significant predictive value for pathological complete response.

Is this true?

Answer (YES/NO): YES